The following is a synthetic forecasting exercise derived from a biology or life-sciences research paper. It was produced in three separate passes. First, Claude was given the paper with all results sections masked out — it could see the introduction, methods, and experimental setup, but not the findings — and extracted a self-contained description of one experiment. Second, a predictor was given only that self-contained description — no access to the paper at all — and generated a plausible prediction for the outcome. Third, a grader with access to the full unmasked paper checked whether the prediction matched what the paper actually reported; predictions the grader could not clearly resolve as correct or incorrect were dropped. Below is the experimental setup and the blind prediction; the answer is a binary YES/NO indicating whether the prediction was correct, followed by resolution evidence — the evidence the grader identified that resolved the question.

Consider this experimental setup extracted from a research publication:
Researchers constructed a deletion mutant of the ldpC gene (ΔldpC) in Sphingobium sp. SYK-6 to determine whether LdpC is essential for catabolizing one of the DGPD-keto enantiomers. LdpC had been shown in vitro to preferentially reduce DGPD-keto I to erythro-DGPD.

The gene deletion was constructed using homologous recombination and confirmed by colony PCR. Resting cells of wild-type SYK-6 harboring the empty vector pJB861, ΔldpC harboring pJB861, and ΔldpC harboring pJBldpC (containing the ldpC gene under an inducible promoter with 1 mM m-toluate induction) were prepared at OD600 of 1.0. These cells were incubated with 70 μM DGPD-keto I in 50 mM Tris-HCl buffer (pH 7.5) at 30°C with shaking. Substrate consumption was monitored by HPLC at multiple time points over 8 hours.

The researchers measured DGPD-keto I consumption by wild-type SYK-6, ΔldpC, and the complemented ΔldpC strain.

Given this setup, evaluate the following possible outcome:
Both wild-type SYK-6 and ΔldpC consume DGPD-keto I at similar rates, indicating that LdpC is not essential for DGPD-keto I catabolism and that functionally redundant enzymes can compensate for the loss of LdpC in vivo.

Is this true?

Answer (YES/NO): NO